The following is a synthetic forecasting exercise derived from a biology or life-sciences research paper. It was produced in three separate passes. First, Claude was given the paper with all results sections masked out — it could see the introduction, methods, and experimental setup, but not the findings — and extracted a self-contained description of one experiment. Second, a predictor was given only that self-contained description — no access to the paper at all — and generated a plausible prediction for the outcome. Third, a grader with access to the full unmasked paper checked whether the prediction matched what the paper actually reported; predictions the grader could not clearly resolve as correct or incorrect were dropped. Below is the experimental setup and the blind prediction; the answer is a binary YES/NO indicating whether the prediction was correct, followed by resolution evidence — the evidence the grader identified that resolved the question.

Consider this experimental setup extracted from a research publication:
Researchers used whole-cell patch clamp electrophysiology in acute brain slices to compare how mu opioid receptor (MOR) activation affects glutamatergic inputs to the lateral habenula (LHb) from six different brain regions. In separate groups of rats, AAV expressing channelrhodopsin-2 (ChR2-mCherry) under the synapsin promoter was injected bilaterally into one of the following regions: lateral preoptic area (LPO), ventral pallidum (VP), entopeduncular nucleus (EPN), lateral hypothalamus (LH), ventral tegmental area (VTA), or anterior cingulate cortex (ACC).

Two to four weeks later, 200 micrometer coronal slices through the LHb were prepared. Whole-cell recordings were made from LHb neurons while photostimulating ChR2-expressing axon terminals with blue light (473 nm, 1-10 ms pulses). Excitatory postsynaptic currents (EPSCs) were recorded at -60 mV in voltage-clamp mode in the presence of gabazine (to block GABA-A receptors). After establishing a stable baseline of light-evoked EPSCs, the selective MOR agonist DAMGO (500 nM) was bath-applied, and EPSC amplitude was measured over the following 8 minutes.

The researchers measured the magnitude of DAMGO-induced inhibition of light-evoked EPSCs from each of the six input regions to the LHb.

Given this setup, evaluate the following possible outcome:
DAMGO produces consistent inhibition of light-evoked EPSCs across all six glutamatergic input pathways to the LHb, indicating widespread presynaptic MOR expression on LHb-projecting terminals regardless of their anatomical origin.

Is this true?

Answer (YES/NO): NO